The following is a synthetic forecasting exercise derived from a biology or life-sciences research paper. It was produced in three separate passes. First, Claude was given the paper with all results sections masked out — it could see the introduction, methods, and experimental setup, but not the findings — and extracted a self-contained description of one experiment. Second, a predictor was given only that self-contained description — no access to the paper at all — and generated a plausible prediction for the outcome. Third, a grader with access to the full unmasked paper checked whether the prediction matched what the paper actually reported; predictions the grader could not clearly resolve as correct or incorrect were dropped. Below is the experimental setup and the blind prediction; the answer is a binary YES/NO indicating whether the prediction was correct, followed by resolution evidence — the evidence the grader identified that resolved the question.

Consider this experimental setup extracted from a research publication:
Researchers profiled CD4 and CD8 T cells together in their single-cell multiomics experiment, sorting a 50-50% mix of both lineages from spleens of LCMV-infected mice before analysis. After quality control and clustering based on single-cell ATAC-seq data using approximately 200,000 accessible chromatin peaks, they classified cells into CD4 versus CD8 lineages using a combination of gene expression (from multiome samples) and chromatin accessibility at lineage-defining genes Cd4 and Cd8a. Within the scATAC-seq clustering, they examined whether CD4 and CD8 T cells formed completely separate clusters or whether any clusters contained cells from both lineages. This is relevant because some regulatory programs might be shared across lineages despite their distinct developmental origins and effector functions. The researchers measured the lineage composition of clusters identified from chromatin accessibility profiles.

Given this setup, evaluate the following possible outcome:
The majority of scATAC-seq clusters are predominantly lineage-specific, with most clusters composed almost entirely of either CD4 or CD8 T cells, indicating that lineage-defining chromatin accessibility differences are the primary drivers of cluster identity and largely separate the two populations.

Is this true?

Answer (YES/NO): NO